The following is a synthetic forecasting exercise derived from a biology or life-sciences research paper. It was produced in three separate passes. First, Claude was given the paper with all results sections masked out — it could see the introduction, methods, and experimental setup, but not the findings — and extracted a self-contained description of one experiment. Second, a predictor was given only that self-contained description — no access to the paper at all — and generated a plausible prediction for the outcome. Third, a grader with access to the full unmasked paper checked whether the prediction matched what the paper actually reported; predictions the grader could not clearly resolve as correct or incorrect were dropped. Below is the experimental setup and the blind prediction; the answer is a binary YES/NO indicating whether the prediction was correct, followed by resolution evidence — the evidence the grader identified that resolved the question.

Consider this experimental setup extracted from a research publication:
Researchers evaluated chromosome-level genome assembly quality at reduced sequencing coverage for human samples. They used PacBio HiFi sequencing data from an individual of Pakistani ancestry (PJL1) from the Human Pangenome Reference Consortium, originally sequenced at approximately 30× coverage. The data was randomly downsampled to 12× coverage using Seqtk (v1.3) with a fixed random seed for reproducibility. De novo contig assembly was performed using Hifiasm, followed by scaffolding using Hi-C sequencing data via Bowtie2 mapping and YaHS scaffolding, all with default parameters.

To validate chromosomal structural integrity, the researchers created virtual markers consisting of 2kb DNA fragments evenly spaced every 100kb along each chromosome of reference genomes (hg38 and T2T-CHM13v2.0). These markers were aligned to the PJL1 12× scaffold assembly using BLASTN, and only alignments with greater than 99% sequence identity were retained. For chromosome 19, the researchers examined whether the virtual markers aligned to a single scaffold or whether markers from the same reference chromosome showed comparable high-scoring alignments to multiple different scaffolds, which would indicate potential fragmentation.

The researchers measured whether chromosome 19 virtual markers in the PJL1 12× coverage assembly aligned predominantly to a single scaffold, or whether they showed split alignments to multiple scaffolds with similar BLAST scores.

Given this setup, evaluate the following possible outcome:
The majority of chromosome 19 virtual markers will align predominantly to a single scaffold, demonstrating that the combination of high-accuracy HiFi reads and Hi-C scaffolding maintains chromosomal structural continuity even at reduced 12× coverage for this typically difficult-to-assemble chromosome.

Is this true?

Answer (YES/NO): NO